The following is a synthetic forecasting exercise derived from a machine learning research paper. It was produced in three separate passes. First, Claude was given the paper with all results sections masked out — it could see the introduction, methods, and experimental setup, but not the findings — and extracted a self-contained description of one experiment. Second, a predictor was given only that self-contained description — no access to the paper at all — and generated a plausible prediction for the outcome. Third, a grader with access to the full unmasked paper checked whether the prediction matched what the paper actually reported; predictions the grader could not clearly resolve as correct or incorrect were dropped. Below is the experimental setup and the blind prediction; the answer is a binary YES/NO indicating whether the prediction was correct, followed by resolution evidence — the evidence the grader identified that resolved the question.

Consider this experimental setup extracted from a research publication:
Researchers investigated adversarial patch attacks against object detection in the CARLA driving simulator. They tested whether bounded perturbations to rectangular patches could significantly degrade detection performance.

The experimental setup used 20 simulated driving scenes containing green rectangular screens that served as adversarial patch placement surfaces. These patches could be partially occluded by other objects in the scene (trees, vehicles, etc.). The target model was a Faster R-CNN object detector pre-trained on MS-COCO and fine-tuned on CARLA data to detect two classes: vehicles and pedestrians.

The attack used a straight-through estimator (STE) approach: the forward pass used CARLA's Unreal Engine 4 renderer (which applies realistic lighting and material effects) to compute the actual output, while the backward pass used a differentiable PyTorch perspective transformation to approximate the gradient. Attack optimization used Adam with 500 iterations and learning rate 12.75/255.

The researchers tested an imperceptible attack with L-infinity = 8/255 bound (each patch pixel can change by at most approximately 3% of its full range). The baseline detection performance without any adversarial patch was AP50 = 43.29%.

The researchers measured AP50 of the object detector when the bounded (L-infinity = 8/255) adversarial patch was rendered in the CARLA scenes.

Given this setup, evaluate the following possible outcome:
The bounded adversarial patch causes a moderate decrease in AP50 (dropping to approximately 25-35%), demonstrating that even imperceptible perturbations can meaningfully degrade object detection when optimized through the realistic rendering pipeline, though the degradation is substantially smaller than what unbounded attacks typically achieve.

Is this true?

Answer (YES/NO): NO